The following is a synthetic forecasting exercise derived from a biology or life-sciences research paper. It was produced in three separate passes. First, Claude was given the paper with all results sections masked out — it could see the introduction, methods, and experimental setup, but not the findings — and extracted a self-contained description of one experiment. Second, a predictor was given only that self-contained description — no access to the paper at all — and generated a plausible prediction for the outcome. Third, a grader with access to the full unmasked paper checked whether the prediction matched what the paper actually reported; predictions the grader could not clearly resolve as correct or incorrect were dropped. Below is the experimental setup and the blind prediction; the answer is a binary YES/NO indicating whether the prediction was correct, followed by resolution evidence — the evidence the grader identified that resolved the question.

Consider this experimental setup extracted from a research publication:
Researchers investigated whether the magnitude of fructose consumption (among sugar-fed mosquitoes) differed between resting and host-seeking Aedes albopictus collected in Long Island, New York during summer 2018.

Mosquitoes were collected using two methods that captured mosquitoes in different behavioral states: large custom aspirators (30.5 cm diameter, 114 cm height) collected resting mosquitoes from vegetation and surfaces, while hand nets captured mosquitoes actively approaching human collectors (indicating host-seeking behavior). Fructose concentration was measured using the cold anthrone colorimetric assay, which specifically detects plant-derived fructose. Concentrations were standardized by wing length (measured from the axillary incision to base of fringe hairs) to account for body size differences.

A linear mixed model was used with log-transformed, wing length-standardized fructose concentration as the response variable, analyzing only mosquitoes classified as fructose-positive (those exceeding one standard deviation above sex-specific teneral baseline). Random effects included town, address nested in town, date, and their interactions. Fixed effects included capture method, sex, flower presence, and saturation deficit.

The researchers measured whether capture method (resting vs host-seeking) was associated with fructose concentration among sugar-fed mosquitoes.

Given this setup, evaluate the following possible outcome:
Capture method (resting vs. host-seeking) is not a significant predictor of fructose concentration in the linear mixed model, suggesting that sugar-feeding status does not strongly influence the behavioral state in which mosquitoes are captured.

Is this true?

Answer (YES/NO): YES